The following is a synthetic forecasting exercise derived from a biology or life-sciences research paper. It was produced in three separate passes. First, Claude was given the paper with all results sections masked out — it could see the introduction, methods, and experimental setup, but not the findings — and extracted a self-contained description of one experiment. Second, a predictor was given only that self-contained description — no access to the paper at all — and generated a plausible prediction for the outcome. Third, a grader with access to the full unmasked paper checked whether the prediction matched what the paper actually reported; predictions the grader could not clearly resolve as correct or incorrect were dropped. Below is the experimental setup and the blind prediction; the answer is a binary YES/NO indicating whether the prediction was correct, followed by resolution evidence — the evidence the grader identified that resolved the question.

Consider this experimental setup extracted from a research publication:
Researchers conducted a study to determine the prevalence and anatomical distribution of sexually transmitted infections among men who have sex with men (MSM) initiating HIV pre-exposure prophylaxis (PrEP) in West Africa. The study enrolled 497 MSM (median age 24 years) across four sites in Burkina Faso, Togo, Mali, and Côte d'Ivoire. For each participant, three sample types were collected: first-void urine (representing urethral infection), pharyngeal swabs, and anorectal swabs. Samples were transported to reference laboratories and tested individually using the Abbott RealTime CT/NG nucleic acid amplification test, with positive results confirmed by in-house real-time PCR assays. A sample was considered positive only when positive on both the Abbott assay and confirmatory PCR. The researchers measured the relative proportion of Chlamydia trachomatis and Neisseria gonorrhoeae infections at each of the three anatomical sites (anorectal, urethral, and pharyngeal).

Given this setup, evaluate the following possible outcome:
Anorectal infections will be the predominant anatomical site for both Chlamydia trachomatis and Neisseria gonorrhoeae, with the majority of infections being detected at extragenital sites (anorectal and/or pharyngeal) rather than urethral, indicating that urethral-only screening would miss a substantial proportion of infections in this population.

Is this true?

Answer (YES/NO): YES